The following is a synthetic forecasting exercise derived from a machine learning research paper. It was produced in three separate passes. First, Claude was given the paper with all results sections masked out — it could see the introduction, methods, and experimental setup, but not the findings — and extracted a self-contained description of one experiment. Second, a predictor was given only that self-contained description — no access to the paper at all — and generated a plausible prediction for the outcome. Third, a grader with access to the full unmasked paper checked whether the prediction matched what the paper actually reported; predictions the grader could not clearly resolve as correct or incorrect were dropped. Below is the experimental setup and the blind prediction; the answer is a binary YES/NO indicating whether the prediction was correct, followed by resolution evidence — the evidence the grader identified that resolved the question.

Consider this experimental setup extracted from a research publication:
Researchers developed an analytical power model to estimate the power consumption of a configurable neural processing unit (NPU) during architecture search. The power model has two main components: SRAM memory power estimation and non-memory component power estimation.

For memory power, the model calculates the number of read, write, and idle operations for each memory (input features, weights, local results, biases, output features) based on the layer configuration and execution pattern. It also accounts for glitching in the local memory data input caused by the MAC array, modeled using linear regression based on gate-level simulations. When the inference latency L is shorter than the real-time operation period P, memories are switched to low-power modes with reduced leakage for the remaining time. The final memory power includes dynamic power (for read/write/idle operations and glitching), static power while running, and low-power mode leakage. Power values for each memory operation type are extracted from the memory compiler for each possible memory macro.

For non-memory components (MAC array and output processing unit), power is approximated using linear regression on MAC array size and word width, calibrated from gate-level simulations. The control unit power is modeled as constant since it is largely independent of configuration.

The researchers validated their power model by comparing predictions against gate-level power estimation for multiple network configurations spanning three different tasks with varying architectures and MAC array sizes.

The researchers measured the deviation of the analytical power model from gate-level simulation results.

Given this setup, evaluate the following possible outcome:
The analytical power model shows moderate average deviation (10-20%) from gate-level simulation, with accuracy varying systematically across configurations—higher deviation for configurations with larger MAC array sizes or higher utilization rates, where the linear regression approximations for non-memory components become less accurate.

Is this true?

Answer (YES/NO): NO